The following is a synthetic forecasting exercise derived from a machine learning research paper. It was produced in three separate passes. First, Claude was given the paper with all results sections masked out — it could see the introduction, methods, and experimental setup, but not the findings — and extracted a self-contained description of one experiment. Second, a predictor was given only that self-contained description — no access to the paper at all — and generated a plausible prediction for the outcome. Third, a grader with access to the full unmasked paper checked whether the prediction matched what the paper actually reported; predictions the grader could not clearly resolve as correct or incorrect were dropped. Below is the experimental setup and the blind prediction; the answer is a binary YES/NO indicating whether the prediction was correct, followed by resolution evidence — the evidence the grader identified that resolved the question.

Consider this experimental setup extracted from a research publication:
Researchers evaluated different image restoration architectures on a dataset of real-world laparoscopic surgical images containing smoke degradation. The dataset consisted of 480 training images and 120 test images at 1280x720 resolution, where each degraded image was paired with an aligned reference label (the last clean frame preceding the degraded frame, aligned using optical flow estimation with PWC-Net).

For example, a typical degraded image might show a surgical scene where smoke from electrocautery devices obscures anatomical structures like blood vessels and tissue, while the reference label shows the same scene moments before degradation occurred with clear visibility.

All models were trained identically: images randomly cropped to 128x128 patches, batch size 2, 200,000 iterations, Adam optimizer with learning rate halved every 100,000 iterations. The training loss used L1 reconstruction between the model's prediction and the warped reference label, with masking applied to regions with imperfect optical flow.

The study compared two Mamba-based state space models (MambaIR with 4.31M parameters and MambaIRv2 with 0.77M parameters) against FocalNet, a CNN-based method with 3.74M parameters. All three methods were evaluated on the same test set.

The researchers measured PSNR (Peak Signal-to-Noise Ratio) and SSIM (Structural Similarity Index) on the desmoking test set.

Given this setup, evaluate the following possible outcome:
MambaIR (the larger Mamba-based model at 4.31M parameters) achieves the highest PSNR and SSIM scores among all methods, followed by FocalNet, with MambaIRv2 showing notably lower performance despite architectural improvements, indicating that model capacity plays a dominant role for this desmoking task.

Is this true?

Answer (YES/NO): NO